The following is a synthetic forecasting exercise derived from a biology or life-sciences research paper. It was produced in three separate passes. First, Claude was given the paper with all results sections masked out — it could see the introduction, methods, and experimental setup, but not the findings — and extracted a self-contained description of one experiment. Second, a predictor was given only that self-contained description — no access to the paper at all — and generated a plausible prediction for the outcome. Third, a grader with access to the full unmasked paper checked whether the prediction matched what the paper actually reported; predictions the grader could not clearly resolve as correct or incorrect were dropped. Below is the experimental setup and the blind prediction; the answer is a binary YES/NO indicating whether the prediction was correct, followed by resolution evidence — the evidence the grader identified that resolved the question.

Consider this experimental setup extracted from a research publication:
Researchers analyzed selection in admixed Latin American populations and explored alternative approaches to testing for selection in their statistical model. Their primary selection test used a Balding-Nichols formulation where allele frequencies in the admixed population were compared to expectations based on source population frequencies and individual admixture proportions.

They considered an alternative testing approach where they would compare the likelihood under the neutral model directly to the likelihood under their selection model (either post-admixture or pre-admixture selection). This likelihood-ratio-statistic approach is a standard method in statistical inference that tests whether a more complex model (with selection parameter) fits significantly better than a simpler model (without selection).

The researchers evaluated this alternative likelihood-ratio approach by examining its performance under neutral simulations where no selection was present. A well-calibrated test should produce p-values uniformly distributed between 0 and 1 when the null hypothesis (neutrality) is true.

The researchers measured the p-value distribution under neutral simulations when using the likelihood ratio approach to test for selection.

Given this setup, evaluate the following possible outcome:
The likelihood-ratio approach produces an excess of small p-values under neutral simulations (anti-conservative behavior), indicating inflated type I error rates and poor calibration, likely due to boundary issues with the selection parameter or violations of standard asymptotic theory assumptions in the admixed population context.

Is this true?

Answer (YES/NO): YES